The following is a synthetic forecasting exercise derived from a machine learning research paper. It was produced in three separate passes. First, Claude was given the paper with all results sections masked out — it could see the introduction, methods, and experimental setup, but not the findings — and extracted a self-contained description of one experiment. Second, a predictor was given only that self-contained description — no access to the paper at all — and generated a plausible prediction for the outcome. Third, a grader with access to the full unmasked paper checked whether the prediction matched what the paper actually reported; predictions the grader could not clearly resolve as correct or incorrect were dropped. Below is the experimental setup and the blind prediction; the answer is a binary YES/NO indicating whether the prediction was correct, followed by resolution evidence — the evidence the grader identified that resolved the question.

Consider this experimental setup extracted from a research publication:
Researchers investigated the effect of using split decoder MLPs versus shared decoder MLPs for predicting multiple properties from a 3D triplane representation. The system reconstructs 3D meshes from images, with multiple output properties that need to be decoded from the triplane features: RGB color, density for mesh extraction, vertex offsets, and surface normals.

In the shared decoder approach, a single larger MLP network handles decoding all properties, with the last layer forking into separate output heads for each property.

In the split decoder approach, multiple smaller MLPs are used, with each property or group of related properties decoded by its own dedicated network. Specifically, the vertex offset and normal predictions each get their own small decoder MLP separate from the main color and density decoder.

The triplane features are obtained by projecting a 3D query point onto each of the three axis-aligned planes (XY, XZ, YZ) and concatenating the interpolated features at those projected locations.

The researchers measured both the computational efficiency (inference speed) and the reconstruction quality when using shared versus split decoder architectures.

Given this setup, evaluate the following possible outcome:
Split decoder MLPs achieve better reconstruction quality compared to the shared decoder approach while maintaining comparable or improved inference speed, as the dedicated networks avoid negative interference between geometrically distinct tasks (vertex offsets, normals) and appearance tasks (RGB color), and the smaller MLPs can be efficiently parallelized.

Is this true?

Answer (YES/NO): YES